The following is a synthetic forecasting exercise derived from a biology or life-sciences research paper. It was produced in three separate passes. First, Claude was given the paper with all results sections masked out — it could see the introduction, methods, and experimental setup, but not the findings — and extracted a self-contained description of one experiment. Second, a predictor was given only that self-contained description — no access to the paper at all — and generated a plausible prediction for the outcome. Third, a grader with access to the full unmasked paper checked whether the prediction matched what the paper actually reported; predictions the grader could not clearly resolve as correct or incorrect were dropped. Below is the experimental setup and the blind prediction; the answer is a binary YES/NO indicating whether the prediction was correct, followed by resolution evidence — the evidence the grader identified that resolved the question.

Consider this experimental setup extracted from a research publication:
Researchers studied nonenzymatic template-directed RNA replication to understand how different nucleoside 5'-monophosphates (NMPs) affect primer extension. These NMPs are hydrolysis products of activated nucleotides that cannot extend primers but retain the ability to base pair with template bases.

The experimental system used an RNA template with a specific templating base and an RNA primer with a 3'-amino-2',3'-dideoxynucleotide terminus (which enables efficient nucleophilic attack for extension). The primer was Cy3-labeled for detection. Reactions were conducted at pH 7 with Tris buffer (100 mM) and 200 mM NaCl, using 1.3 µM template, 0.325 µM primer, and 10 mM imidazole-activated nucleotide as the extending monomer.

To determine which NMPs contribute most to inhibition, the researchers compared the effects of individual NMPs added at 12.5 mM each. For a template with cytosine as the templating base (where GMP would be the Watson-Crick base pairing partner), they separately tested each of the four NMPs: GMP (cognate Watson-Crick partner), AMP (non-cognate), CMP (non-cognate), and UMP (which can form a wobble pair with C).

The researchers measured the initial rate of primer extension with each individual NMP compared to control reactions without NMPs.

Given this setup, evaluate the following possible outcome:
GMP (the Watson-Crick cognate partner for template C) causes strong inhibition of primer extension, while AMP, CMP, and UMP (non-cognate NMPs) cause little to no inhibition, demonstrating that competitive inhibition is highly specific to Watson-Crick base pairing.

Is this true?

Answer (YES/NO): YES